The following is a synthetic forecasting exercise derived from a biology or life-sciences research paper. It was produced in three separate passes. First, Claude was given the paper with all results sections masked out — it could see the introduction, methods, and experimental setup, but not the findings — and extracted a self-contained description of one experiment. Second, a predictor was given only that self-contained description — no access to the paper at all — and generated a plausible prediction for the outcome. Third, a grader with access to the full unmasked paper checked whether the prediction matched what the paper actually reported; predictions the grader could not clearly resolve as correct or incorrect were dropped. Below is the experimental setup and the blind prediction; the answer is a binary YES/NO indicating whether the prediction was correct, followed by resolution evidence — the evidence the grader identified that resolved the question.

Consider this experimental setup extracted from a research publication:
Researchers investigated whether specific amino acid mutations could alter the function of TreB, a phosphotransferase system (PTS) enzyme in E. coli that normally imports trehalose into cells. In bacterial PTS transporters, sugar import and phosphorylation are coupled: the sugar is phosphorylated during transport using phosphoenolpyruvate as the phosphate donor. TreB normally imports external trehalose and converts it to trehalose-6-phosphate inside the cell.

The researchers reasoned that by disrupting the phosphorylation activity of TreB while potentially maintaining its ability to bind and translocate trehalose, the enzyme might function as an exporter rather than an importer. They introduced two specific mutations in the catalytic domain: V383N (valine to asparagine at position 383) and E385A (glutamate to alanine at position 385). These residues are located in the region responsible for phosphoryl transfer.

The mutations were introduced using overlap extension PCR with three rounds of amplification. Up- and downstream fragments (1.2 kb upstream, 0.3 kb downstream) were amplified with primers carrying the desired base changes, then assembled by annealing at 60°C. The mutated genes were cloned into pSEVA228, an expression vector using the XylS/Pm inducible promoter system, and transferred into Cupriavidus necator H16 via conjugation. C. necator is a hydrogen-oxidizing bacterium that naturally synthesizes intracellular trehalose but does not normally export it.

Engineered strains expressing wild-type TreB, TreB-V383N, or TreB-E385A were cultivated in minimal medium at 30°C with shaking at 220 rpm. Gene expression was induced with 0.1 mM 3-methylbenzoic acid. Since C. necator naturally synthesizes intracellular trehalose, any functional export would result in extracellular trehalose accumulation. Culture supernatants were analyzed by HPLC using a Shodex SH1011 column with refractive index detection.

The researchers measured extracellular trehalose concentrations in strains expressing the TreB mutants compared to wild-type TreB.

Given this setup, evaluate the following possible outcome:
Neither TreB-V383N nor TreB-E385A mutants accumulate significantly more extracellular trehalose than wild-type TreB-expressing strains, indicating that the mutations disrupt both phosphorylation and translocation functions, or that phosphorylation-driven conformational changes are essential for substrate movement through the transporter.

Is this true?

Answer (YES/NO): YES